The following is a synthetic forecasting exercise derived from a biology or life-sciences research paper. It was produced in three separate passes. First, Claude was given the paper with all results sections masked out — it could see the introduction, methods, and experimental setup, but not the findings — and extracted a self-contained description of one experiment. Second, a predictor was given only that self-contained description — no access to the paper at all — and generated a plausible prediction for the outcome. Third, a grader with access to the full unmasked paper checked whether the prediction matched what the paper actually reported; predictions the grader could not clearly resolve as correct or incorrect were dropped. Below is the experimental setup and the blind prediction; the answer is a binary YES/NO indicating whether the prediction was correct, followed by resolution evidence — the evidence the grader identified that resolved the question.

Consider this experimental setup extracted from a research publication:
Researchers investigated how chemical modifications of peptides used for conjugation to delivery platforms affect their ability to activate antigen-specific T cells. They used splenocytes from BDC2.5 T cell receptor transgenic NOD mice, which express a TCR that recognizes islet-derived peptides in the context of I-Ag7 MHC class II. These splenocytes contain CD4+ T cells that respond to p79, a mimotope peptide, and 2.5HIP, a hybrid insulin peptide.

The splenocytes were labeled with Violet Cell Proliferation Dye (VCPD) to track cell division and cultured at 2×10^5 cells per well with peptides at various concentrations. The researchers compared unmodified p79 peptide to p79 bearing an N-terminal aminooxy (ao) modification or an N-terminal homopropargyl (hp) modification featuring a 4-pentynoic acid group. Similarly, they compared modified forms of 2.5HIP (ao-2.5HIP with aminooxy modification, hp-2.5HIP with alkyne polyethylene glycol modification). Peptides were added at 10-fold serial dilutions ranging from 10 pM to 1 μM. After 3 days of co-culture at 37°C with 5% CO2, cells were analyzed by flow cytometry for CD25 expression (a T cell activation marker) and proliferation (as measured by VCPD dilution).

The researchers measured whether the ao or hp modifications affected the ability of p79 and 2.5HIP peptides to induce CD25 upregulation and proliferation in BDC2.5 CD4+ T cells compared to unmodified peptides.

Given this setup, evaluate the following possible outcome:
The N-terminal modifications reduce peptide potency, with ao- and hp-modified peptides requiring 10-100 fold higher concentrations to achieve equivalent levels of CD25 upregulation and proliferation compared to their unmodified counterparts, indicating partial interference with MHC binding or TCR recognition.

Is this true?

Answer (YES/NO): NO